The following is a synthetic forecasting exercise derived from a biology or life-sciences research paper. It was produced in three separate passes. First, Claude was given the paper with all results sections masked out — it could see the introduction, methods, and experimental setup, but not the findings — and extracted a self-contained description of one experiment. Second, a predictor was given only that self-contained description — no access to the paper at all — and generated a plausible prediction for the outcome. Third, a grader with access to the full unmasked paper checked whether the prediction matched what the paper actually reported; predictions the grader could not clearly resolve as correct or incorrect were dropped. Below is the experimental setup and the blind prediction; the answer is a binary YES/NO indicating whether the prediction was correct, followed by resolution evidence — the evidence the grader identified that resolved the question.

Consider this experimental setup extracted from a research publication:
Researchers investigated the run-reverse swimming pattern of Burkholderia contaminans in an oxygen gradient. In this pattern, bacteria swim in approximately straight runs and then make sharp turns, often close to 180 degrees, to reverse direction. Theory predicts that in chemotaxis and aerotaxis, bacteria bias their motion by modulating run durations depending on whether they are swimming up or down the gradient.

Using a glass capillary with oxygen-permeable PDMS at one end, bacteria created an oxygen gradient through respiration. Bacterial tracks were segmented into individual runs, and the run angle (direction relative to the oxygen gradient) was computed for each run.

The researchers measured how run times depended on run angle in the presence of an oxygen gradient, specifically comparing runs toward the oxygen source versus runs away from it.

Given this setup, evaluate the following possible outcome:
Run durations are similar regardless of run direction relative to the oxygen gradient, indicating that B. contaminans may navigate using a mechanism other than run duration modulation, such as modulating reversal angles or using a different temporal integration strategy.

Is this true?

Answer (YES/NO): NO